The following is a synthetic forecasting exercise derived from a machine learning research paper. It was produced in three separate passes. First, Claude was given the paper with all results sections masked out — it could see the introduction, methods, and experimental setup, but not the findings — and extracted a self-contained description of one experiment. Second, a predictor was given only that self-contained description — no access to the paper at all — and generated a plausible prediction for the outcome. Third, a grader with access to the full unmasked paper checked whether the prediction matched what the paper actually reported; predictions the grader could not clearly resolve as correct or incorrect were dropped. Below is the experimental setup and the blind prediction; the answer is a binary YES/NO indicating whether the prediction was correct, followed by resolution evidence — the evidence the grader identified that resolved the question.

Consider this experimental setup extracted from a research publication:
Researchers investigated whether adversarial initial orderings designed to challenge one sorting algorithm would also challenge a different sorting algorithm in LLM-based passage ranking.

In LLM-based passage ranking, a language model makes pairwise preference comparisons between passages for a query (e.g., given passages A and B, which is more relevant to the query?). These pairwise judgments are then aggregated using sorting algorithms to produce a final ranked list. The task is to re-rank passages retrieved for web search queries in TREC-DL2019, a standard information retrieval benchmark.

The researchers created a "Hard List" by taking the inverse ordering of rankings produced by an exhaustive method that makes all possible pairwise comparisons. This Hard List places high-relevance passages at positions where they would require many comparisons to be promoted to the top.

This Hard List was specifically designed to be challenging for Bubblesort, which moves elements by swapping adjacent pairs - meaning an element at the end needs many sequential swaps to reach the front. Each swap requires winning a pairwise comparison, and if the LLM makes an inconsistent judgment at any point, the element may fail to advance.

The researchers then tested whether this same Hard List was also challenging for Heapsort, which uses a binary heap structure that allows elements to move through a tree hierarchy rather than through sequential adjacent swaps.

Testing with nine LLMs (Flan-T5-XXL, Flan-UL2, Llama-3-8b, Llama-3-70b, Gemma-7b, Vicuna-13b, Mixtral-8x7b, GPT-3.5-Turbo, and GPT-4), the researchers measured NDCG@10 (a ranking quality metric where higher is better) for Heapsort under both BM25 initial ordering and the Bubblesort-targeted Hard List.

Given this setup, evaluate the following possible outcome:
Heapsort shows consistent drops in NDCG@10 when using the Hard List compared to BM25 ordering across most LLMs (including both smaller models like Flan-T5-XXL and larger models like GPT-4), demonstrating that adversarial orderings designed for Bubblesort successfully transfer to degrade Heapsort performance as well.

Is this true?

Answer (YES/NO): NO